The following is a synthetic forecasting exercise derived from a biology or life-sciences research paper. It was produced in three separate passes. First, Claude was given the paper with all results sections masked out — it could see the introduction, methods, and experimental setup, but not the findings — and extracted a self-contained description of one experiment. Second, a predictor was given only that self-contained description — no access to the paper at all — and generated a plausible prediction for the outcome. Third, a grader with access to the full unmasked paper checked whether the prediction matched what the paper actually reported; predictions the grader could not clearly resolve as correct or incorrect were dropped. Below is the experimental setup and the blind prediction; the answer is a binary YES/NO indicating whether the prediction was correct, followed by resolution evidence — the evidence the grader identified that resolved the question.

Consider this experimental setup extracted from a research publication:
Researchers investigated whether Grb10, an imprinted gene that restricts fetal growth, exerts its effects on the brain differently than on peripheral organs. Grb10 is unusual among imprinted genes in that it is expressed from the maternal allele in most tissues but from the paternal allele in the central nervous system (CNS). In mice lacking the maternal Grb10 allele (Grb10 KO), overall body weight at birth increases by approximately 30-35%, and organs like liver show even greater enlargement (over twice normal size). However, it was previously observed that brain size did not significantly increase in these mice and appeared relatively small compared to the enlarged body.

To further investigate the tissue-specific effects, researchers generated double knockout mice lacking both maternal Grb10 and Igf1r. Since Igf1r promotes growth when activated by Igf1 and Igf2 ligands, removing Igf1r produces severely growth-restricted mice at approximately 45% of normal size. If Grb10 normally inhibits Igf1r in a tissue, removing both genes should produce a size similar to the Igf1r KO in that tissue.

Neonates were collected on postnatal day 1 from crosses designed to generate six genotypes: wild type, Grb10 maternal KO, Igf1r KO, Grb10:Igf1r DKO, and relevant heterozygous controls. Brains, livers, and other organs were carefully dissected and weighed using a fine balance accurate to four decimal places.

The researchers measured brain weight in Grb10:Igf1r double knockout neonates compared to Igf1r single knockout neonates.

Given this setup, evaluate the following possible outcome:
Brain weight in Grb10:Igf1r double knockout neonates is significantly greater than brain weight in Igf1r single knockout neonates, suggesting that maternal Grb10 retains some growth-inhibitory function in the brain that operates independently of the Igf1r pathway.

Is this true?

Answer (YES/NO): NO